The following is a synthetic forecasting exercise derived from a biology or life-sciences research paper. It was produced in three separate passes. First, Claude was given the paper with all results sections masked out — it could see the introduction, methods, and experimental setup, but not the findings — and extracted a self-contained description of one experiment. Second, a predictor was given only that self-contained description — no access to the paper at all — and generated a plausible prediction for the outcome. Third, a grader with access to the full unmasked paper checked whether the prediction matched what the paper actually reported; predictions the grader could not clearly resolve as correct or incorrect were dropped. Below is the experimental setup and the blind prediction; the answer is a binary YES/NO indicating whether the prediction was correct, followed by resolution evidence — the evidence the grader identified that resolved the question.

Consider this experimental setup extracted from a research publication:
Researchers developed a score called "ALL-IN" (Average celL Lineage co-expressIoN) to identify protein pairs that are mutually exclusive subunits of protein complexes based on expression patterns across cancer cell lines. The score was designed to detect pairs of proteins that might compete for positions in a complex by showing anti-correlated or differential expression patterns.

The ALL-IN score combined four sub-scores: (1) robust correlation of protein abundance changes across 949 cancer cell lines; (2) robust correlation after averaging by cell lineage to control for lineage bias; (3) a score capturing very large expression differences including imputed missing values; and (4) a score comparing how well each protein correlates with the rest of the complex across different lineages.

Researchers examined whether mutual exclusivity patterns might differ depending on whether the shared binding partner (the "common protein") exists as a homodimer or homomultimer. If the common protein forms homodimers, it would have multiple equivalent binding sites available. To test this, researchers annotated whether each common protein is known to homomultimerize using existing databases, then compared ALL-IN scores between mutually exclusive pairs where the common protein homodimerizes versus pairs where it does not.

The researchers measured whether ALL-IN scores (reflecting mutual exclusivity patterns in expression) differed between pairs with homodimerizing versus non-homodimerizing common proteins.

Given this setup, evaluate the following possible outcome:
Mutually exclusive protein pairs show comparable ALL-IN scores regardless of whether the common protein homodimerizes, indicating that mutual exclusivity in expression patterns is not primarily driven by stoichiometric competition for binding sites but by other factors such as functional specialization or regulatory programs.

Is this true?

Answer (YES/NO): NO